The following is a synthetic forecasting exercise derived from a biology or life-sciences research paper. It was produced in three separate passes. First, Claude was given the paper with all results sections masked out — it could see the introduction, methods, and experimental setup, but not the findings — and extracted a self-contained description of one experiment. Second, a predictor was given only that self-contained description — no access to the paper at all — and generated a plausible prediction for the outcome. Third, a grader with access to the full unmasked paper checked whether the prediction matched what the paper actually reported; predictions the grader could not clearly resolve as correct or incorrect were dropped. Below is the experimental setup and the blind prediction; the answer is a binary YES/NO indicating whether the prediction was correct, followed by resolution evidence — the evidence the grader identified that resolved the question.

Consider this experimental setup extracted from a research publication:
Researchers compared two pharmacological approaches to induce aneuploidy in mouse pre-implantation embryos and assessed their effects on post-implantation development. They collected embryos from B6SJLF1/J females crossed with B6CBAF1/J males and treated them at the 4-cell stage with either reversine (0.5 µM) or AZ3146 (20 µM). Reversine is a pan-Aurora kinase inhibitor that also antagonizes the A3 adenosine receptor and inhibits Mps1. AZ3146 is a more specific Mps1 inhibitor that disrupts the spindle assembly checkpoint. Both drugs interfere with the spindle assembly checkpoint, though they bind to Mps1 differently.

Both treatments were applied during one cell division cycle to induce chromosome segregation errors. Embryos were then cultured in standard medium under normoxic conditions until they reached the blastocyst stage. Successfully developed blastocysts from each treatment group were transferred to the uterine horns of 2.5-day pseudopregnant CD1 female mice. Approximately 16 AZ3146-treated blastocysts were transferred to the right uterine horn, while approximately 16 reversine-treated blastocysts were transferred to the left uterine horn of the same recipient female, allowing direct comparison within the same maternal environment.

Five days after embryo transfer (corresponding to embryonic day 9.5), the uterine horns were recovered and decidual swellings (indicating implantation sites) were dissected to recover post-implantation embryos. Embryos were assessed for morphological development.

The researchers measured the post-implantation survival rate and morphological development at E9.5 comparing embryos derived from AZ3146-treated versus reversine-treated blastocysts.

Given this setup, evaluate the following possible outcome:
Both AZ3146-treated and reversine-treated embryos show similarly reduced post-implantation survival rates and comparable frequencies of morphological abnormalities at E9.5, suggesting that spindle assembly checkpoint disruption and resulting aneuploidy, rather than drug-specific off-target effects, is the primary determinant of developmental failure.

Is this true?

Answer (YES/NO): NO